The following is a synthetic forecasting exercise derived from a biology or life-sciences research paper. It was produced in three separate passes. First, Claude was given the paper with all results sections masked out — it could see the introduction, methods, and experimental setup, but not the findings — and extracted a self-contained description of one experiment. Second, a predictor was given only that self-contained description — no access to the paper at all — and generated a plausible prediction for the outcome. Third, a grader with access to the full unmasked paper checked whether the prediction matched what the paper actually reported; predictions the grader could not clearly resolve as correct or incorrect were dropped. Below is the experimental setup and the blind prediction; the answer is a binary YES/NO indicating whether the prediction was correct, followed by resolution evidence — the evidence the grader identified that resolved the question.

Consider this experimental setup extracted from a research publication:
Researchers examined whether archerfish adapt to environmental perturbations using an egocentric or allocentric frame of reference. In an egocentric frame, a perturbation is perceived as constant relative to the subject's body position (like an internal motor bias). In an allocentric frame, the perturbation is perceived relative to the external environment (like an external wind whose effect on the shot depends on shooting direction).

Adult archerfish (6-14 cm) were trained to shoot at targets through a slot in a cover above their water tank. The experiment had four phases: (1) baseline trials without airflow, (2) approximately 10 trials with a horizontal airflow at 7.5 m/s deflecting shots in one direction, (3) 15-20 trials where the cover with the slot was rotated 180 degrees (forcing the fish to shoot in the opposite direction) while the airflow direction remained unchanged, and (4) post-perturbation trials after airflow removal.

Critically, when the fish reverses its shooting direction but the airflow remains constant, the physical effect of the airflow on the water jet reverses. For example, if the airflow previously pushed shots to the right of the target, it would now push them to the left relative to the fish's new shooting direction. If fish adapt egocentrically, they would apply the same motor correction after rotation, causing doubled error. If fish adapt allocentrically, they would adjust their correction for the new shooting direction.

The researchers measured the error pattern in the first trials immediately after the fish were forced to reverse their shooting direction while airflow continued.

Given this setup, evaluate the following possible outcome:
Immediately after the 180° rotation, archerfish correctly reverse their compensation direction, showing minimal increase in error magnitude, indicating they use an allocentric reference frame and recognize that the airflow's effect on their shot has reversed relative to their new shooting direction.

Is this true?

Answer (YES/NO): NO